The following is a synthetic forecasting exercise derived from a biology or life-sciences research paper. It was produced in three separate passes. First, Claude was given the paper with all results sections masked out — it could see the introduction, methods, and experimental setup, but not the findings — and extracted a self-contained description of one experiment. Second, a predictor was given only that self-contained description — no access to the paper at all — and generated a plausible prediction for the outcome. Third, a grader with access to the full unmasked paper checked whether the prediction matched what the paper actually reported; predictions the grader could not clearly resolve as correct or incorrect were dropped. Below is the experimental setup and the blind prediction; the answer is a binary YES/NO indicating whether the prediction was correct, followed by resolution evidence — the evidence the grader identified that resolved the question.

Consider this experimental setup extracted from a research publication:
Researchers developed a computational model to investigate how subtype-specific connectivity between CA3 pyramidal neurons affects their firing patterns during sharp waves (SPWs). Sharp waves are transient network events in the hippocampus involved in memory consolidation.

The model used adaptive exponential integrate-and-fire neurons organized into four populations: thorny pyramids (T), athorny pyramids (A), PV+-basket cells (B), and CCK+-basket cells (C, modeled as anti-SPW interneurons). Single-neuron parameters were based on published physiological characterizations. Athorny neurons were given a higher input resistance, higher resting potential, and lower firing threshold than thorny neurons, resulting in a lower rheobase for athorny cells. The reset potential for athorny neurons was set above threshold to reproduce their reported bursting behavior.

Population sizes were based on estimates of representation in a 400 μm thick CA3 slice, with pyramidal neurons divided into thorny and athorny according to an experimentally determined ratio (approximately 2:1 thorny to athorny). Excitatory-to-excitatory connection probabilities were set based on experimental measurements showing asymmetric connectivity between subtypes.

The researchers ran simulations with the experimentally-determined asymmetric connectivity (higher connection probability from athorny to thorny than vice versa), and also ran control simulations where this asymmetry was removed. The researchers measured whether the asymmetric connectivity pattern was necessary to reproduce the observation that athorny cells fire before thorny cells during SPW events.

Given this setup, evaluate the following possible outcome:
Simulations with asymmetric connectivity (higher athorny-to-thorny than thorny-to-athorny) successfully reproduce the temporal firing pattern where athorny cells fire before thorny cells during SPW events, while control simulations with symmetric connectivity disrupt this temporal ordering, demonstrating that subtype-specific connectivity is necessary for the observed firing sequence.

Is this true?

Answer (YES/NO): NO